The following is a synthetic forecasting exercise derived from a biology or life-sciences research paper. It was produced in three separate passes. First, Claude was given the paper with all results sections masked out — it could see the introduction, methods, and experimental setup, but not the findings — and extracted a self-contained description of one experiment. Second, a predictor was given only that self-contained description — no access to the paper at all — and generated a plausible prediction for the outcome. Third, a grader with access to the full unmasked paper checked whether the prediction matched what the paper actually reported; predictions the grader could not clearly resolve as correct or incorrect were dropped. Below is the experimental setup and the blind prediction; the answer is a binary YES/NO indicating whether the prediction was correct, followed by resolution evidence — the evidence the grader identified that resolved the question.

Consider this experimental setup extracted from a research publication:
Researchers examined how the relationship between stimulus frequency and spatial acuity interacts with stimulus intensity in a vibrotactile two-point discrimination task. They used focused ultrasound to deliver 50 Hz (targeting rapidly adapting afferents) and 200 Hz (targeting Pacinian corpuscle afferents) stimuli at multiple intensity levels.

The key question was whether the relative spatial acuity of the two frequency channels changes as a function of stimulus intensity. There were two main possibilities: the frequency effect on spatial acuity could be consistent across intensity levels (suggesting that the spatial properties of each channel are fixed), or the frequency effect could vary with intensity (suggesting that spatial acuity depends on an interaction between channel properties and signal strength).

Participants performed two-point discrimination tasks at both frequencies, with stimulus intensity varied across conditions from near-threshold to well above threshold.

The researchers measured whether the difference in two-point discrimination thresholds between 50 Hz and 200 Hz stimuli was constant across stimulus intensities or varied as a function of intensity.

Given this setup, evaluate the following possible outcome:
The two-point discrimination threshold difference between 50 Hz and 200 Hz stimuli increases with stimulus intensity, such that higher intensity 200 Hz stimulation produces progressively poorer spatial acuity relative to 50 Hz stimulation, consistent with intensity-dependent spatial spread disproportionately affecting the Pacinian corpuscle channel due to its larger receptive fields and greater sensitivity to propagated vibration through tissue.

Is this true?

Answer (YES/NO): NO